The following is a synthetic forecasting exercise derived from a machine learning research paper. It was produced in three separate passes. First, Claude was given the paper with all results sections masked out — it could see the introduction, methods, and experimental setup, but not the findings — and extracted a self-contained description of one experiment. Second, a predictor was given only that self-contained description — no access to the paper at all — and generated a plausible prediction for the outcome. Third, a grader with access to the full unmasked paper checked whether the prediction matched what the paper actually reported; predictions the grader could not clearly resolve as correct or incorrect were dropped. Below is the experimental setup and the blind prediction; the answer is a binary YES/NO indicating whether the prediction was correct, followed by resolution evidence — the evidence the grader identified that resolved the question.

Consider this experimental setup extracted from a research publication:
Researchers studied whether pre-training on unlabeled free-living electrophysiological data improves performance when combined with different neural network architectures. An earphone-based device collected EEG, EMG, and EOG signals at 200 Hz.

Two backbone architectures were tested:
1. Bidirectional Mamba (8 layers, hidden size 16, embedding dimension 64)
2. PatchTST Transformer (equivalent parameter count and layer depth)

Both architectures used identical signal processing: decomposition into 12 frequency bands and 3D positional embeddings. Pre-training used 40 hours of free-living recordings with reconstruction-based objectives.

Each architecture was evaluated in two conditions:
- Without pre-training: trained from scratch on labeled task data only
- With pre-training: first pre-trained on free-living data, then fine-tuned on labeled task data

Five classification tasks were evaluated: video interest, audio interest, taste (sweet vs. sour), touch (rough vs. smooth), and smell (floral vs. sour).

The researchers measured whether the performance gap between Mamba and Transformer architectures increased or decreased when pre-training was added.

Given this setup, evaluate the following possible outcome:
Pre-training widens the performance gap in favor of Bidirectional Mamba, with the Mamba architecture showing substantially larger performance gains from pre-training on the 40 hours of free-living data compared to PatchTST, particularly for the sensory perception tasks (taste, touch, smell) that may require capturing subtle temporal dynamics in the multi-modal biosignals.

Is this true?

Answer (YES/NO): YES